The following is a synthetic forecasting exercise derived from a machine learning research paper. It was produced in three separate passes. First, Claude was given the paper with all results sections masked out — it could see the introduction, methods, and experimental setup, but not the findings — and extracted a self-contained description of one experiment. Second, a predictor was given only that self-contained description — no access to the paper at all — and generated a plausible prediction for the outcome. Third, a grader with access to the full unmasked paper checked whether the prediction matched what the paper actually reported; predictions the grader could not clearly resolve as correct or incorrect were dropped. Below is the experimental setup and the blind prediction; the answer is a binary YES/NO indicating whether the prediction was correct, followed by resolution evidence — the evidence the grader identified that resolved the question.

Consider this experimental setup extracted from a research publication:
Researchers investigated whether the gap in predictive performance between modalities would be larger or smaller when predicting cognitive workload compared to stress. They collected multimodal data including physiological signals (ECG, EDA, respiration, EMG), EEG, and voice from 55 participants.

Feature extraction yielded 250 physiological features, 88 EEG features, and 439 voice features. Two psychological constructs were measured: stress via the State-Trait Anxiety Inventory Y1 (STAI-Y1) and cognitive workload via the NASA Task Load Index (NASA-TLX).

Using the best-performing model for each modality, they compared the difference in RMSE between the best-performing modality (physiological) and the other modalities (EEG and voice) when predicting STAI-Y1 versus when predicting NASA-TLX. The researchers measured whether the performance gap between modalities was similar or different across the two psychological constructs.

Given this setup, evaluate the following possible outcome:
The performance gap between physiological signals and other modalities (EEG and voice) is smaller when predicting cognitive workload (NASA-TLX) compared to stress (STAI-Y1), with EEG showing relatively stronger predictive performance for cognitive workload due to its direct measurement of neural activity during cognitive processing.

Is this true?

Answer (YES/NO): NO